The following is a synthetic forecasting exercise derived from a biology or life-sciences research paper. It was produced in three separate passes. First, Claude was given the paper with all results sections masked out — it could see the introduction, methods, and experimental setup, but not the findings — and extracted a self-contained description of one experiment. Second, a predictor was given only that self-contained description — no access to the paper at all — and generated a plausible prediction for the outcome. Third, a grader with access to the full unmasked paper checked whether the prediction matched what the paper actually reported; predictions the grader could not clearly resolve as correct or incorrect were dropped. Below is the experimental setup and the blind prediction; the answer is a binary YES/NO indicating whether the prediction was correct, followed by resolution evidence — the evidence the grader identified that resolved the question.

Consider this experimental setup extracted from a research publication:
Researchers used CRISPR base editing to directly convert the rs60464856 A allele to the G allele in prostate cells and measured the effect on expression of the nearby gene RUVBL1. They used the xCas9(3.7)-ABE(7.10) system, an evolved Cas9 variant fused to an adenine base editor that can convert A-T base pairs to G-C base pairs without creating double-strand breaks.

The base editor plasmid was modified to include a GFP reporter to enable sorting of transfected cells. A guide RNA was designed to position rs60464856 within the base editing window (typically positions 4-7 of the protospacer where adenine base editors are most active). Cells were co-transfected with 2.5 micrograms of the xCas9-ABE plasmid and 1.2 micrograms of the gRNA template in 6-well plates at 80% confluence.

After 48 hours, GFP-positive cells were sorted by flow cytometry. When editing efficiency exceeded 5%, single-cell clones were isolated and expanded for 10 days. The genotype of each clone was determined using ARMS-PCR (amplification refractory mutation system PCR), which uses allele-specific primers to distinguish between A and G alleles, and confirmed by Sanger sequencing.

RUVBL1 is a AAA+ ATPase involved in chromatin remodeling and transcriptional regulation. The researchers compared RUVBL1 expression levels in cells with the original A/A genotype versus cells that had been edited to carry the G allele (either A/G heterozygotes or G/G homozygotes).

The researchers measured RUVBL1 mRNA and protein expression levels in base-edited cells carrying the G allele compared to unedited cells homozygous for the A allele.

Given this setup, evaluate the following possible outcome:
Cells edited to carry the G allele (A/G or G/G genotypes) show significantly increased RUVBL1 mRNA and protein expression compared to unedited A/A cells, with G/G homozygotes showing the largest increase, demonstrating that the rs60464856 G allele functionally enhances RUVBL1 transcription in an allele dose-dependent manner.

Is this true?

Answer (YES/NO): NO